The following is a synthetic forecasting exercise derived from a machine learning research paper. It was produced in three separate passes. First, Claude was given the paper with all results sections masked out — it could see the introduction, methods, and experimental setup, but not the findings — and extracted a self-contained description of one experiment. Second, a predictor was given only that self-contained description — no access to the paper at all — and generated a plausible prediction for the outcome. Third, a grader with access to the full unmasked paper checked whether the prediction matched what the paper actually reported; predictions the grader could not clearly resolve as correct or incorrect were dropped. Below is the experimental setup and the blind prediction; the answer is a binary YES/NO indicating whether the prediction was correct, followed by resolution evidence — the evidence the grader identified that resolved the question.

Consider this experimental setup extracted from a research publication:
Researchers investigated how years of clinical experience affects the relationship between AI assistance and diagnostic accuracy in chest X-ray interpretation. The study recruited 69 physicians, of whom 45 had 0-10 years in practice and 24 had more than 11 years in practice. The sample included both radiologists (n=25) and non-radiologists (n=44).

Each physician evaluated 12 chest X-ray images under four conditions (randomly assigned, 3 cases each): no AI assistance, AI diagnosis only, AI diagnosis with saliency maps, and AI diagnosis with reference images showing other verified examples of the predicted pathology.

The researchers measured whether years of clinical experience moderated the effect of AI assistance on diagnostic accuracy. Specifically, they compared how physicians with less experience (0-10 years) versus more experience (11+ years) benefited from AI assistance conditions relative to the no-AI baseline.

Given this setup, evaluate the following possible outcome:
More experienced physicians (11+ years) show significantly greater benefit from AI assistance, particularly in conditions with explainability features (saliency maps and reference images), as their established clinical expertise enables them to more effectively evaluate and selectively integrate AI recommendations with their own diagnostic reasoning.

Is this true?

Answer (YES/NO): NO